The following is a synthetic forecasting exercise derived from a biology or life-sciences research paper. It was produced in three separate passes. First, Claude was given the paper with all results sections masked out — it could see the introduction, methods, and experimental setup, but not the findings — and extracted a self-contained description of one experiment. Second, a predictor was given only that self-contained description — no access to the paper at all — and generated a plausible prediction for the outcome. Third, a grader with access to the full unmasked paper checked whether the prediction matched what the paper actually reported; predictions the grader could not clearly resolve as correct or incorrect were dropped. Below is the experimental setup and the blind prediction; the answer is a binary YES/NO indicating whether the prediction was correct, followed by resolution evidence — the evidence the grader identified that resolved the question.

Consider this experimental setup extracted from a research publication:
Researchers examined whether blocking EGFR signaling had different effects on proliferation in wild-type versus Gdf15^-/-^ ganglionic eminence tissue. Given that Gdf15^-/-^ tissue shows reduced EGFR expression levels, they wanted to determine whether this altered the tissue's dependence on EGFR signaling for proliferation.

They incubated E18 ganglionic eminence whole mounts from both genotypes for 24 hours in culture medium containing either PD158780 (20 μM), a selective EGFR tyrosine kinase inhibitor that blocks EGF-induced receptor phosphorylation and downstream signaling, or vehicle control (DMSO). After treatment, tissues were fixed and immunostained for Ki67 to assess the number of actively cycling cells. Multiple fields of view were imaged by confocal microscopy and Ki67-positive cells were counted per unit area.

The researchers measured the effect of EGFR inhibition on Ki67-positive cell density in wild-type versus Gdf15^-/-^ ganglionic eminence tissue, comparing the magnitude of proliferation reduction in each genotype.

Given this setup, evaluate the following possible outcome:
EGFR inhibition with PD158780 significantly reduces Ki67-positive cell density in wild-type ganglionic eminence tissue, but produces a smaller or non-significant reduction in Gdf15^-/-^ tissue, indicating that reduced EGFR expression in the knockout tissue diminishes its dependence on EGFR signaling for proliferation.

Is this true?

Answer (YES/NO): NO